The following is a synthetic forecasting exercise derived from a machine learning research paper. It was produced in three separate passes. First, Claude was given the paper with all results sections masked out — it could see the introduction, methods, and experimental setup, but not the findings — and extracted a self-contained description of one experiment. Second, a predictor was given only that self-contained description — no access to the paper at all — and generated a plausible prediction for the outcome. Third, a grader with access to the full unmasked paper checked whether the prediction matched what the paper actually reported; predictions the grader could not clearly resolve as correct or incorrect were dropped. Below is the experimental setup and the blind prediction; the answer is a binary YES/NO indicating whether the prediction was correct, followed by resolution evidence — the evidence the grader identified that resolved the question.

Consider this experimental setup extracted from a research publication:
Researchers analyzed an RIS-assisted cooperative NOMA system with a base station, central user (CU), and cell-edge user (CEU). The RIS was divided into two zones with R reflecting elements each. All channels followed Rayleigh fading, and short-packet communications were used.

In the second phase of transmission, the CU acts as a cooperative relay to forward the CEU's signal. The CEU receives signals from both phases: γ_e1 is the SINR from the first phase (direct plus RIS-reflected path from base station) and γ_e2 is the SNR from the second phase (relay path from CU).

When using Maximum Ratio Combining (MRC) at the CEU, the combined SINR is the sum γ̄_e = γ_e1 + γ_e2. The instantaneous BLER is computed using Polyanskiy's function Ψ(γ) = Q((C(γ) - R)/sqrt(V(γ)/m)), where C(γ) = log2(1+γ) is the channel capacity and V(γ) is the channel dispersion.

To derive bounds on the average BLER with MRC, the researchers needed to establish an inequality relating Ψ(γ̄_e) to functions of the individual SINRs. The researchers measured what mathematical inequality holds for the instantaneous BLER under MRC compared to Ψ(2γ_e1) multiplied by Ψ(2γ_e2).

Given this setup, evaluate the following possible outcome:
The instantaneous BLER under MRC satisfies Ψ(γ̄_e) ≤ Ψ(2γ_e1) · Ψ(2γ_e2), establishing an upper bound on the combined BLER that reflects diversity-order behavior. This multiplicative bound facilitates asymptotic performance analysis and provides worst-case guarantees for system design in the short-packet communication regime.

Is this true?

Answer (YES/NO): NO